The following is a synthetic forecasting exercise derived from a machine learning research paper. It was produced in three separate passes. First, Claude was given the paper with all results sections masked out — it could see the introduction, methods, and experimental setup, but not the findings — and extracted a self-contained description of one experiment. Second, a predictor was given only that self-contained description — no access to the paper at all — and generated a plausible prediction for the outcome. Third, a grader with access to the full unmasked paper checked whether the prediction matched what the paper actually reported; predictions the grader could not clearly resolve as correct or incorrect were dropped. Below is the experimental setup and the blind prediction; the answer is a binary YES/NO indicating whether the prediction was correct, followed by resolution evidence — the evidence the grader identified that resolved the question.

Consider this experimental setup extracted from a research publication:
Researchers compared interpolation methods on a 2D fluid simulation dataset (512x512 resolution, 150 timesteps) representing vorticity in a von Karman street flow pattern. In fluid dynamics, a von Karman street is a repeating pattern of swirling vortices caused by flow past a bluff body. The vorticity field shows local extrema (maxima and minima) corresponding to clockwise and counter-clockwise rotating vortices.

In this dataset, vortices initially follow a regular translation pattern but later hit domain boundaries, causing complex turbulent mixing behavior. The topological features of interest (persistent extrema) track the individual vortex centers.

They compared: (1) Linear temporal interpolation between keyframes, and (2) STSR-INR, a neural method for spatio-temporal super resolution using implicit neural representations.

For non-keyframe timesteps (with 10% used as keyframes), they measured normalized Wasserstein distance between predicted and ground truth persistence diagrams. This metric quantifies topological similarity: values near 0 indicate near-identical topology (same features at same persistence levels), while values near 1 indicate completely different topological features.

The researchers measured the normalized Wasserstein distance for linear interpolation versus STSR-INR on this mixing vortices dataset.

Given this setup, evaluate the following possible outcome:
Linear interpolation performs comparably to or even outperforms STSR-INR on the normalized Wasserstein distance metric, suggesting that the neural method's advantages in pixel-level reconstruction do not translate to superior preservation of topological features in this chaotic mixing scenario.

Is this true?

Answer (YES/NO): YES